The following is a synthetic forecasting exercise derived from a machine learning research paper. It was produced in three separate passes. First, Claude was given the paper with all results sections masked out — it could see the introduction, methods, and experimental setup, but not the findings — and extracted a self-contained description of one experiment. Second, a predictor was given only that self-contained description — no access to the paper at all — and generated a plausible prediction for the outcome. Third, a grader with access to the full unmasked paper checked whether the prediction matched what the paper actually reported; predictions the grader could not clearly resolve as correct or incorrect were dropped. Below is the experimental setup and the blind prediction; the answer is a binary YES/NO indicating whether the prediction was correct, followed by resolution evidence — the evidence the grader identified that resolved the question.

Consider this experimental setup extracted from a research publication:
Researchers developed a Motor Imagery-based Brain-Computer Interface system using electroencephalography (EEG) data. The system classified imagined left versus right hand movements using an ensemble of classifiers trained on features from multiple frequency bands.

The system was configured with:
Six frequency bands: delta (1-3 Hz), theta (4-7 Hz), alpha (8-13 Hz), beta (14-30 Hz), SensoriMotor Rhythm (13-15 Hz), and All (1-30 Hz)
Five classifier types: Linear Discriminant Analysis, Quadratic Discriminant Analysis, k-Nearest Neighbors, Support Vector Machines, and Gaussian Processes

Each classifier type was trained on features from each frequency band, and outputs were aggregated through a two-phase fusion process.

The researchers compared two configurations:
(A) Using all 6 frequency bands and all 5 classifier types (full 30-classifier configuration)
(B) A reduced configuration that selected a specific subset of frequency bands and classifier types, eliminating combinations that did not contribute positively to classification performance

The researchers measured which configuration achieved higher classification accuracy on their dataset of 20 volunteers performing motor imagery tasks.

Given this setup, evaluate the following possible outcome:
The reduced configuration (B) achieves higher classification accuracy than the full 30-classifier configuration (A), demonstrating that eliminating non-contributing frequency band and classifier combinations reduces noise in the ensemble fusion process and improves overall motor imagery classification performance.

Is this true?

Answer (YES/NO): YES